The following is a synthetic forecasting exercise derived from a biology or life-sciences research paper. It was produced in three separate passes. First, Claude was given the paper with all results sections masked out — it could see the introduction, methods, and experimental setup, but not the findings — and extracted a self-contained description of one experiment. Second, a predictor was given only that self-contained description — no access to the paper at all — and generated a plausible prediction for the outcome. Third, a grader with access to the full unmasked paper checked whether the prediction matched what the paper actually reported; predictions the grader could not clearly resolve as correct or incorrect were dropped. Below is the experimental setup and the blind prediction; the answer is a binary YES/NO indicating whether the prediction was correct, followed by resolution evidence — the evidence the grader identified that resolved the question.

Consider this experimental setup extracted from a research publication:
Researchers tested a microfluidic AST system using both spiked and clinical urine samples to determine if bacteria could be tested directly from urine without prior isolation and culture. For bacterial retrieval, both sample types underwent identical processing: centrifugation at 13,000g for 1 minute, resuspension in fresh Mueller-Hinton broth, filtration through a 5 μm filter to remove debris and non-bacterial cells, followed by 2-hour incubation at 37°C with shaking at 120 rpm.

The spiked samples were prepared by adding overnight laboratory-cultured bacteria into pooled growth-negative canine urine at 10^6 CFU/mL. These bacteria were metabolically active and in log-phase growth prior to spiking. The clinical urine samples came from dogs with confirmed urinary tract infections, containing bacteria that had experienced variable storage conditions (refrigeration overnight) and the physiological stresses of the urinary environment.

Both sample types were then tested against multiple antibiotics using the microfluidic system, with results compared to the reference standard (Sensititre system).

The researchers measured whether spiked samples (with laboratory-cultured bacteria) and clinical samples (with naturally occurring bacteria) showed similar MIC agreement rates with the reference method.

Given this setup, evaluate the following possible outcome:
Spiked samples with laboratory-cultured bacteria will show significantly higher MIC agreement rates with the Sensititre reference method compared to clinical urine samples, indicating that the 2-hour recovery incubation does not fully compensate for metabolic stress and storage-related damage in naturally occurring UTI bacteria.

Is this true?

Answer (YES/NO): NO